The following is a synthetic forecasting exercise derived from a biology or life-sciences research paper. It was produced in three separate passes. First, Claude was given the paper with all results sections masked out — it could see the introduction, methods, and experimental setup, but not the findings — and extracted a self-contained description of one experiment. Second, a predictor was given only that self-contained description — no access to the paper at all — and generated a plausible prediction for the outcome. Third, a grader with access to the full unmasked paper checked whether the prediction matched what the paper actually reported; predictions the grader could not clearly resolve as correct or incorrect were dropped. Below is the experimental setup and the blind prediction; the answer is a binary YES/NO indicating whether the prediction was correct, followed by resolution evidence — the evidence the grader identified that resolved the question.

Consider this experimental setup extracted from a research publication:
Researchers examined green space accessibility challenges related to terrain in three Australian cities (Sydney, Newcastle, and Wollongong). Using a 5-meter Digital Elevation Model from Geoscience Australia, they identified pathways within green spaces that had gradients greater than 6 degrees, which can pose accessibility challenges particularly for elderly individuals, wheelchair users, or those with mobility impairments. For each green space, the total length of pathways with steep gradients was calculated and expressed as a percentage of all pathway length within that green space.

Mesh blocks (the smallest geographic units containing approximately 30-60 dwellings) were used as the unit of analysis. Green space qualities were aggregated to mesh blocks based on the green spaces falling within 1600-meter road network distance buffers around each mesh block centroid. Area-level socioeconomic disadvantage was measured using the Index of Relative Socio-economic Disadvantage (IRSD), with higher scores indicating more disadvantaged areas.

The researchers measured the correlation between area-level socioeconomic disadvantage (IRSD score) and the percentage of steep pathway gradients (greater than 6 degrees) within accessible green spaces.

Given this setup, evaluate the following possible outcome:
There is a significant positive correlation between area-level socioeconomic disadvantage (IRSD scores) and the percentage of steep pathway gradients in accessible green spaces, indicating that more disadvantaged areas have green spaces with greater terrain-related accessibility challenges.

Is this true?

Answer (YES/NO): NO